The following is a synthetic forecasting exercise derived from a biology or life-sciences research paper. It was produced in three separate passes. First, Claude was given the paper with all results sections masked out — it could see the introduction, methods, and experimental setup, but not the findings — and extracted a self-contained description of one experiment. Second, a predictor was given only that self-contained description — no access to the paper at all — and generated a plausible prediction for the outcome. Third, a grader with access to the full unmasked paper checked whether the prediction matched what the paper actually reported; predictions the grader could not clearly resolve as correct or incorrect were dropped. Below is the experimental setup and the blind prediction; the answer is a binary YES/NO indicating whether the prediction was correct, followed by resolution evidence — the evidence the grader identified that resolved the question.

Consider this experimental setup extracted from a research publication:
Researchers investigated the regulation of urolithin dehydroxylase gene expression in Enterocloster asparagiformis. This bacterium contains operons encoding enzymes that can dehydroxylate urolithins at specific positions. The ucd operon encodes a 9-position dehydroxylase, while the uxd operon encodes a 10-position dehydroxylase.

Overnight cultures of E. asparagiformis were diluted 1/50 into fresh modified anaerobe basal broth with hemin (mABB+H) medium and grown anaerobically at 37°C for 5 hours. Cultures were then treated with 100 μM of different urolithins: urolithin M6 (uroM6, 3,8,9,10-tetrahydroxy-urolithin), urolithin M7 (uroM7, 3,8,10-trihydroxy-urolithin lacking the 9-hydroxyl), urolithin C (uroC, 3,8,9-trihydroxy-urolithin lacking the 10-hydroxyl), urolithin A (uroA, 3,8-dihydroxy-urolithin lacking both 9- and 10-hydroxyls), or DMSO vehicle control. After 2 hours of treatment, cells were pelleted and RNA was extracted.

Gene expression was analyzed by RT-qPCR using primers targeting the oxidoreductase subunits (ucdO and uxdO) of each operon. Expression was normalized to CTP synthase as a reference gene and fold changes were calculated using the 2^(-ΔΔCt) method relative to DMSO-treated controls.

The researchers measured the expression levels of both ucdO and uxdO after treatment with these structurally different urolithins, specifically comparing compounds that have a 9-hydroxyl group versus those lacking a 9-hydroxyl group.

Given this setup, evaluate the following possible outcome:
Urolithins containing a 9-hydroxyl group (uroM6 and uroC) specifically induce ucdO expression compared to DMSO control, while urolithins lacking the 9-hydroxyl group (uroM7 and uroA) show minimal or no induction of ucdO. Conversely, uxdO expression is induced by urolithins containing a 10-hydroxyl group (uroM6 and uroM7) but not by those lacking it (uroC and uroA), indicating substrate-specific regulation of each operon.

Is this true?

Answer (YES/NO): NO